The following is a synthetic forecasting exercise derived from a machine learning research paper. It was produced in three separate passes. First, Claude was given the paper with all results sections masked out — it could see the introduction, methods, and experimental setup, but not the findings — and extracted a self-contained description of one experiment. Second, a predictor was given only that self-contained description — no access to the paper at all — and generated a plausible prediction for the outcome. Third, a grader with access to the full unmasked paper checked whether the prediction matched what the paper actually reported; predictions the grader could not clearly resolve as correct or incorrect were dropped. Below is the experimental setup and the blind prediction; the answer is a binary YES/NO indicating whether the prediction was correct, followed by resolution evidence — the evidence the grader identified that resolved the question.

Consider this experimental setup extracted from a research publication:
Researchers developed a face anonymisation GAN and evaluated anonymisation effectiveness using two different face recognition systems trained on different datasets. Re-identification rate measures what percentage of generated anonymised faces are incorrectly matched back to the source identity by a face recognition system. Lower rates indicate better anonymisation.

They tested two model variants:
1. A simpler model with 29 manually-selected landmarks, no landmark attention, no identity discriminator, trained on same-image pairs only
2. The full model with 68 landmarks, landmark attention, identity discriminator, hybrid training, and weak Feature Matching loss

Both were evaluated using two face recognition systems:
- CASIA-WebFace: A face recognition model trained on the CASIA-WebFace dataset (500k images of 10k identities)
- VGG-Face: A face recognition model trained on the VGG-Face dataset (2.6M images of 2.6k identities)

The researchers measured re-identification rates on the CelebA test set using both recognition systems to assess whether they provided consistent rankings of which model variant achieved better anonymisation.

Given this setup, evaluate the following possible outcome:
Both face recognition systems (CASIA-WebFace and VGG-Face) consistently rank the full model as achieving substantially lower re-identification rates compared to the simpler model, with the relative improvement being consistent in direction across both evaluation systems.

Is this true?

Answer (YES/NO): NO